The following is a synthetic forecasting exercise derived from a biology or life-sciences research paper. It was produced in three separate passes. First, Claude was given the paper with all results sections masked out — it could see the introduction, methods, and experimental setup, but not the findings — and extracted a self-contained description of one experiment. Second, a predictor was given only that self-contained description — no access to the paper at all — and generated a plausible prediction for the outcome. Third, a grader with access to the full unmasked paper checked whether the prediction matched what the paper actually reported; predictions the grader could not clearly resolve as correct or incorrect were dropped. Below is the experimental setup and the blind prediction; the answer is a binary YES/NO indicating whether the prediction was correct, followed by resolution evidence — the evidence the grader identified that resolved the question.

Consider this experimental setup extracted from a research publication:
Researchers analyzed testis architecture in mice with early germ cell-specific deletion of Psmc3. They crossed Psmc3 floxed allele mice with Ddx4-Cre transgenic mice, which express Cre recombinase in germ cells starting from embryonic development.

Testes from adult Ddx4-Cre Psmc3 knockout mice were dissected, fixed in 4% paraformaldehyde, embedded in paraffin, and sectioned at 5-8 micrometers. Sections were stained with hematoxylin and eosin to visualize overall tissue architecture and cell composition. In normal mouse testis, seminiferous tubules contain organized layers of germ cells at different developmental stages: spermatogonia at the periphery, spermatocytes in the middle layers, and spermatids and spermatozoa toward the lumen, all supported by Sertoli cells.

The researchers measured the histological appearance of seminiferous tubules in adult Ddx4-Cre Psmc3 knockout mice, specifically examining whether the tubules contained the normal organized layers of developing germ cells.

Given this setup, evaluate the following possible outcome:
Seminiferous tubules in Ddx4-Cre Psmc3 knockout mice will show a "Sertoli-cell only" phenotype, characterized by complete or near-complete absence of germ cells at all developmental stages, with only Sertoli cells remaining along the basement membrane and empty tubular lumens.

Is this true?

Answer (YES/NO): YES